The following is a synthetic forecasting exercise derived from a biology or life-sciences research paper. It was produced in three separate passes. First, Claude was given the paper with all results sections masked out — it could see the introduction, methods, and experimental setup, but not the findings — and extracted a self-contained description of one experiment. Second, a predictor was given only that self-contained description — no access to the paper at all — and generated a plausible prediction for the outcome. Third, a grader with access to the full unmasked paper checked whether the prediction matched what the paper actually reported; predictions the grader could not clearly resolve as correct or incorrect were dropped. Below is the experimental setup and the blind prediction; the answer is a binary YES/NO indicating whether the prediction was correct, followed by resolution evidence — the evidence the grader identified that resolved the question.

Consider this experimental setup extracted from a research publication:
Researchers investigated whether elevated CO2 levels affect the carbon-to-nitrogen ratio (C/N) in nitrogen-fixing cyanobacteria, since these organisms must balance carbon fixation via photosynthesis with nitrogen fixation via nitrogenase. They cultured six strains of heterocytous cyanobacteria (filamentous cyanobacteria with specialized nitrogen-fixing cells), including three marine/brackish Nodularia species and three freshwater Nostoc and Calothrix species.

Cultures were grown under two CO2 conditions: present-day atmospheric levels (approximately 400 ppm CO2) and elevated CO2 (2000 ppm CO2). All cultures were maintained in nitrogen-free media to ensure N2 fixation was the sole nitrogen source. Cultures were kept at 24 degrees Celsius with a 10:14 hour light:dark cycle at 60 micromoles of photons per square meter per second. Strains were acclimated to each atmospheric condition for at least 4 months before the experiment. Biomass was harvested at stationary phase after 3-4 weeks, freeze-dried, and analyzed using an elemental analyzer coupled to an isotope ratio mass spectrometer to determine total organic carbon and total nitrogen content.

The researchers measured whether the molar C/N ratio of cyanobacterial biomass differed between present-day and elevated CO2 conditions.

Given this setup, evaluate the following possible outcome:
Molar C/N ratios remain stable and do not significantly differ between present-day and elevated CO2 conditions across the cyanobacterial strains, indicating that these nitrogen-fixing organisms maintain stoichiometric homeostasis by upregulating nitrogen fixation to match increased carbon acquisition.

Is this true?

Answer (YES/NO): NO